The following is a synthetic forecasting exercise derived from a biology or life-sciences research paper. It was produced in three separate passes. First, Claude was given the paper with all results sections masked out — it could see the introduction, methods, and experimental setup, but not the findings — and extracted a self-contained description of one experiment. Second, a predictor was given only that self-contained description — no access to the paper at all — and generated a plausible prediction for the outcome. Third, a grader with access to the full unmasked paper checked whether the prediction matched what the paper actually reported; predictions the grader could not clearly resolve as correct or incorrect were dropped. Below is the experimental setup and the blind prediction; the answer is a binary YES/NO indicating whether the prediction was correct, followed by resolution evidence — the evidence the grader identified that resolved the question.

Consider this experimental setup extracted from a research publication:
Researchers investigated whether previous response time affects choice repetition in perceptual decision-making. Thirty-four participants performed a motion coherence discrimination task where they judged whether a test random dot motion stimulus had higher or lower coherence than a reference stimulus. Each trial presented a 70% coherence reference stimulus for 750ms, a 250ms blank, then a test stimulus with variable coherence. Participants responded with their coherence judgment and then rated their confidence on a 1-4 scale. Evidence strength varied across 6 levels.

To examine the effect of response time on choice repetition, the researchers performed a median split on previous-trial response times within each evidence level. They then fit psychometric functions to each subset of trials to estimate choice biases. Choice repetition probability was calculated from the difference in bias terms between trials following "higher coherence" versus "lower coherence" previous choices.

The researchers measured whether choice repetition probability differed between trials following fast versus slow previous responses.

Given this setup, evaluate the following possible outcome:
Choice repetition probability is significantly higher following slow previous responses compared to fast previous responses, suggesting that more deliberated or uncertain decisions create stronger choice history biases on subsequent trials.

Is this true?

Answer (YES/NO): NO